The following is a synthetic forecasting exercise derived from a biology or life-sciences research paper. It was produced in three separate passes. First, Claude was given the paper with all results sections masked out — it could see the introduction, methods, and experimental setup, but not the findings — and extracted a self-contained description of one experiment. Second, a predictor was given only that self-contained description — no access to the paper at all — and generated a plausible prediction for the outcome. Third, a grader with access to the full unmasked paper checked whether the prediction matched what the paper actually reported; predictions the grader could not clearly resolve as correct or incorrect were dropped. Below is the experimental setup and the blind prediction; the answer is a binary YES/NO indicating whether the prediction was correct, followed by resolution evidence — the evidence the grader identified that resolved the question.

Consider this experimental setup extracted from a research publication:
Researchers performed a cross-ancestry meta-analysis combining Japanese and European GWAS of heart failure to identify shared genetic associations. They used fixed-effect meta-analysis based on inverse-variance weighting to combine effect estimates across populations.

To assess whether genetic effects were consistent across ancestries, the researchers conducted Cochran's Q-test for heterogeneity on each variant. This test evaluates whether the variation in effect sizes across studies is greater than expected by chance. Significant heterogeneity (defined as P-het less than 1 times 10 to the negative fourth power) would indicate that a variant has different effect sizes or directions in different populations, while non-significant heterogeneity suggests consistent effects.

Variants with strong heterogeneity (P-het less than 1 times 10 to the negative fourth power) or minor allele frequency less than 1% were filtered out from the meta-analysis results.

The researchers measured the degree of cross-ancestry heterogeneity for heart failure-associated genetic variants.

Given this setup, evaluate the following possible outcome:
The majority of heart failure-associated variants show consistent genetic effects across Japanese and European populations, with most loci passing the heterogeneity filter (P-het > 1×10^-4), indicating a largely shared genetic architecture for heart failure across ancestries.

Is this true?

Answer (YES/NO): YES